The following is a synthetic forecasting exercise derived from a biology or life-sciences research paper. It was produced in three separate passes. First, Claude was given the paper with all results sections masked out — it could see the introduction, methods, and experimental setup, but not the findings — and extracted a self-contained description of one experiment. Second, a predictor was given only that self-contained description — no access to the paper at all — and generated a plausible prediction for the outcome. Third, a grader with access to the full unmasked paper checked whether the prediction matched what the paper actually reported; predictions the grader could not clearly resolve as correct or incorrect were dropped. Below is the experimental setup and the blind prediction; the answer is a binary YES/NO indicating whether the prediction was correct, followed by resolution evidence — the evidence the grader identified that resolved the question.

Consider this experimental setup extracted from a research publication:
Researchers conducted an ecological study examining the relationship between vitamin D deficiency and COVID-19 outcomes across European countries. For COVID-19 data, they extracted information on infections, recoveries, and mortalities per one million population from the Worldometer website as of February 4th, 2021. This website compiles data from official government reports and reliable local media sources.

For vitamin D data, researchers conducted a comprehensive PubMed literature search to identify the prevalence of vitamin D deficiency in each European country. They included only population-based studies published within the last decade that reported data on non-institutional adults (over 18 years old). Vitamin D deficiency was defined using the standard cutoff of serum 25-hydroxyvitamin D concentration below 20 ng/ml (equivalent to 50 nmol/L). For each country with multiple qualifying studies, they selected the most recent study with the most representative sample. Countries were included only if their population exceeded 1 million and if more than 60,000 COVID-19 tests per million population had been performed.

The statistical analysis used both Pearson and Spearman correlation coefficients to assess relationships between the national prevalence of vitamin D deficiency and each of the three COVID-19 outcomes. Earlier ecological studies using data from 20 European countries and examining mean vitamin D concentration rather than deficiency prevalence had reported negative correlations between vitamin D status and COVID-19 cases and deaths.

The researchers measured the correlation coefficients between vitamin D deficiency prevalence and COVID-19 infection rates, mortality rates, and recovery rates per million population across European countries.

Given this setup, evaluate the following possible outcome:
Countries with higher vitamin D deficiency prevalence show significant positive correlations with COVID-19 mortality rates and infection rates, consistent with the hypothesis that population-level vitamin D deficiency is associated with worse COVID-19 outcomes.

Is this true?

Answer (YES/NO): NO